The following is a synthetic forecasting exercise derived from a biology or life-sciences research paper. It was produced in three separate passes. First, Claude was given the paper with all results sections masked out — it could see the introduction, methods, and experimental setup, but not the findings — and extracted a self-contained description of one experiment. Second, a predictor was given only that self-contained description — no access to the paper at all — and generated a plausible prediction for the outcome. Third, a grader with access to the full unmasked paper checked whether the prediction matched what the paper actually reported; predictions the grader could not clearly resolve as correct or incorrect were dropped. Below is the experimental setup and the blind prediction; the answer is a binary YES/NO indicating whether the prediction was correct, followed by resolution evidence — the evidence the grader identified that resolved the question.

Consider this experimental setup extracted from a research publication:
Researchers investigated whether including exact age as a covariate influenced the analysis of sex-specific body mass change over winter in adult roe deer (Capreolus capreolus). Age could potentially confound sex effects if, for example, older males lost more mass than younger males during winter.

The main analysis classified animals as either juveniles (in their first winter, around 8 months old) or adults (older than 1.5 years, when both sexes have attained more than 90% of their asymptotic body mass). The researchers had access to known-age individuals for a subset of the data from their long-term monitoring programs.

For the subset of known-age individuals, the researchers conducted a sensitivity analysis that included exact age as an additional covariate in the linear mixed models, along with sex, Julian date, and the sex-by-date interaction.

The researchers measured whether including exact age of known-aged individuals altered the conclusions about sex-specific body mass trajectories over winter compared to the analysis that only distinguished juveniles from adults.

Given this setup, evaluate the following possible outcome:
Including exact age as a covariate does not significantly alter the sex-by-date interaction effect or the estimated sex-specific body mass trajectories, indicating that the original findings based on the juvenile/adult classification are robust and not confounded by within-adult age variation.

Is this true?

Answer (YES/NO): YES